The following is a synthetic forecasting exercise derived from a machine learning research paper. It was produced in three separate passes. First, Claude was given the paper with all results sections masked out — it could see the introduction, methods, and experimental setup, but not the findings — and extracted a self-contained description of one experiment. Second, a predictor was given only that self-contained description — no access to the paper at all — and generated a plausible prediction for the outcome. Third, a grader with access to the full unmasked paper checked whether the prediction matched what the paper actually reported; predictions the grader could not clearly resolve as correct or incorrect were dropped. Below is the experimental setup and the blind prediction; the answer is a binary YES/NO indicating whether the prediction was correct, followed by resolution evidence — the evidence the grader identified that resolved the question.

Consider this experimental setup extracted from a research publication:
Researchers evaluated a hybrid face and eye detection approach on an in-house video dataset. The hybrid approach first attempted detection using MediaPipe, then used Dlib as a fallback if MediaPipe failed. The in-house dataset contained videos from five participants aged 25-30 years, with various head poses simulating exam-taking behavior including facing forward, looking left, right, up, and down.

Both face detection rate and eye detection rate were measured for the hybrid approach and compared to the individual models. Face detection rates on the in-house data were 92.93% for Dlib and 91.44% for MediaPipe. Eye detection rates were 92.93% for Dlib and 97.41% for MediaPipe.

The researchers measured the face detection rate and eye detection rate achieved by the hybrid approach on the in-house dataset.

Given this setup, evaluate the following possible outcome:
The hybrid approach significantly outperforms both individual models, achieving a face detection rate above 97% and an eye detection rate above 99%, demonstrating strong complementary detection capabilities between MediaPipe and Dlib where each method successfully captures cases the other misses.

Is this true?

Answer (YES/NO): NO